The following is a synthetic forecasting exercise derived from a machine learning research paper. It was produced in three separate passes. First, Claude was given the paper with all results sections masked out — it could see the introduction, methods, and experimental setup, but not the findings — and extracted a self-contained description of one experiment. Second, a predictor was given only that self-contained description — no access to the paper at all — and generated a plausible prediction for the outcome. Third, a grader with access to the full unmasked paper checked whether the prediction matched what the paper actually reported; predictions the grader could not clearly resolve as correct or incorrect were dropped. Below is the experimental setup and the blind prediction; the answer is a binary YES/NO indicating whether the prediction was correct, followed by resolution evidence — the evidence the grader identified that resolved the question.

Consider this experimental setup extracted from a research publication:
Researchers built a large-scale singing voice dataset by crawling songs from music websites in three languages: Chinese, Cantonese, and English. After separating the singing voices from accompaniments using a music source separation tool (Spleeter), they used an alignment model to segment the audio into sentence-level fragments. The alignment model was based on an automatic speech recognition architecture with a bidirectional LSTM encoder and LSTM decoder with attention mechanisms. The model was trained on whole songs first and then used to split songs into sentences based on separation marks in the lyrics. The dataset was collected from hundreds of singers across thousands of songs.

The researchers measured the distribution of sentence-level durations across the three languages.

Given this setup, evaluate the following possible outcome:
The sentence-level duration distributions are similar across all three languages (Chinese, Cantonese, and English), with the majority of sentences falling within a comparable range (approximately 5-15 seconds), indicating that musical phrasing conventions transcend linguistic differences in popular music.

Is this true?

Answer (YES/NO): NO